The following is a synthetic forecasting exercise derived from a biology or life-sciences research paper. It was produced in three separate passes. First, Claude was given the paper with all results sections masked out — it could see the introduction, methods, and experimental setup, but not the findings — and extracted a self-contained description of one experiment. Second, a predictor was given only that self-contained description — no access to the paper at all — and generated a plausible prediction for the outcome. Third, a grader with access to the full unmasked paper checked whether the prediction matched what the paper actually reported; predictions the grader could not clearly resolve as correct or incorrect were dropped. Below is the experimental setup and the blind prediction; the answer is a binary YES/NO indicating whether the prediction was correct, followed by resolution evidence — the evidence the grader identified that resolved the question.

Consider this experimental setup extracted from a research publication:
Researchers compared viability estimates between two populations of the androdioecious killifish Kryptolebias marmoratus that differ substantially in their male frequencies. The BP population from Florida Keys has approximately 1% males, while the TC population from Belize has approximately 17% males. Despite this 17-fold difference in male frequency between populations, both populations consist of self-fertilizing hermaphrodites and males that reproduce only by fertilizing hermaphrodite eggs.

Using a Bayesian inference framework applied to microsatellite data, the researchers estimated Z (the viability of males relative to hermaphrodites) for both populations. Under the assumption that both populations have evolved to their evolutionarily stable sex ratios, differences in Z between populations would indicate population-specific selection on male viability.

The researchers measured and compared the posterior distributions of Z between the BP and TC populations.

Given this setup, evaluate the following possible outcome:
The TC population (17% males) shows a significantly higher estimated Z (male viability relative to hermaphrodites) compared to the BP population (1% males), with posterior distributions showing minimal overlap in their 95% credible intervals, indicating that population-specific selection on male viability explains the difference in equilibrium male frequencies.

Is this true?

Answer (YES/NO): NO